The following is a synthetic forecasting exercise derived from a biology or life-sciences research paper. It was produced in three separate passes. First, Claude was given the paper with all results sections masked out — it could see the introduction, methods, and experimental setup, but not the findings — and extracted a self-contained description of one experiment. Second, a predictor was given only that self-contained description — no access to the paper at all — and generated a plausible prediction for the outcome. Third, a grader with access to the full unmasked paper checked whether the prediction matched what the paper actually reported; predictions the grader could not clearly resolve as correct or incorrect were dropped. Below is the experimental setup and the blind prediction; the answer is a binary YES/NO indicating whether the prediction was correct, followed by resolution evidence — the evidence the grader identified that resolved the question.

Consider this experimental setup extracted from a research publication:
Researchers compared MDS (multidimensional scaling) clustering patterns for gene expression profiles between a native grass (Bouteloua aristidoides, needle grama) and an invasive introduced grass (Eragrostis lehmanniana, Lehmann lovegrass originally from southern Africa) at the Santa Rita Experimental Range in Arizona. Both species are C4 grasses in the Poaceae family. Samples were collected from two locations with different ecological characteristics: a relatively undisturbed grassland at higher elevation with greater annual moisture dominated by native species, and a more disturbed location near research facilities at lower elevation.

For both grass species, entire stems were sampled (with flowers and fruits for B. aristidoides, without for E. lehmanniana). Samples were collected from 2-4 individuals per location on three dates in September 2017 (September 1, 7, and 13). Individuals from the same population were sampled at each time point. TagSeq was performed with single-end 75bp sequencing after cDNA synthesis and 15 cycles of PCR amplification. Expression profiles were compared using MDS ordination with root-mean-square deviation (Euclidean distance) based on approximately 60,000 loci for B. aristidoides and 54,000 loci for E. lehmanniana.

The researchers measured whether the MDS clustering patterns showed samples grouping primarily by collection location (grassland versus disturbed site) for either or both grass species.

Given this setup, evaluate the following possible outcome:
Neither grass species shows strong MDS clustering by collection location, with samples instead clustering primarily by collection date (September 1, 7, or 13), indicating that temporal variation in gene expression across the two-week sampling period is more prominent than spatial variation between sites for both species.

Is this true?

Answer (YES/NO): NO